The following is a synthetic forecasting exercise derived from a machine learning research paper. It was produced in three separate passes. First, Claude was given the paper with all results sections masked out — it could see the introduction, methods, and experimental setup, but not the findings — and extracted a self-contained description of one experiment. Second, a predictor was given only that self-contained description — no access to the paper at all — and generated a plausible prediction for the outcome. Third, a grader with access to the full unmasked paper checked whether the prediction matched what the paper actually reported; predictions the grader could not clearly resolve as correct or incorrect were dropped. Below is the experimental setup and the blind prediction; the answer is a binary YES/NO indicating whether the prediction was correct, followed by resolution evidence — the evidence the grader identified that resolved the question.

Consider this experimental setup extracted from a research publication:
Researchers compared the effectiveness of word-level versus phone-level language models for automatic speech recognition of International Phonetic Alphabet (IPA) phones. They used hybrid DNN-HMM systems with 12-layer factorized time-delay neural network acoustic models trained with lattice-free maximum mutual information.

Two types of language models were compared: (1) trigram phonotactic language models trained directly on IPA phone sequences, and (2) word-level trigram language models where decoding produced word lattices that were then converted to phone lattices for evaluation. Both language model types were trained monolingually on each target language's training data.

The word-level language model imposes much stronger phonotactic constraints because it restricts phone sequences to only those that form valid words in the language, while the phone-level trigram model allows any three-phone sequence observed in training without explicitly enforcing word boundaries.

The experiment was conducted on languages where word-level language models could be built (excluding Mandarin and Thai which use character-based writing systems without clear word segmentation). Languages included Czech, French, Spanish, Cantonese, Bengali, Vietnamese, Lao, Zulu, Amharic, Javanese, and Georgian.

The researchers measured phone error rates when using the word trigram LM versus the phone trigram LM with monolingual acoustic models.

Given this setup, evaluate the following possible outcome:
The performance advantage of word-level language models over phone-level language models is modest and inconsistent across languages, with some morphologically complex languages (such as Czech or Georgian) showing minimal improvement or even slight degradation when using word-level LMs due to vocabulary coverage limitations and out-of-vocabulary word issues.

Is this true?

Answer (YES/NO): NO